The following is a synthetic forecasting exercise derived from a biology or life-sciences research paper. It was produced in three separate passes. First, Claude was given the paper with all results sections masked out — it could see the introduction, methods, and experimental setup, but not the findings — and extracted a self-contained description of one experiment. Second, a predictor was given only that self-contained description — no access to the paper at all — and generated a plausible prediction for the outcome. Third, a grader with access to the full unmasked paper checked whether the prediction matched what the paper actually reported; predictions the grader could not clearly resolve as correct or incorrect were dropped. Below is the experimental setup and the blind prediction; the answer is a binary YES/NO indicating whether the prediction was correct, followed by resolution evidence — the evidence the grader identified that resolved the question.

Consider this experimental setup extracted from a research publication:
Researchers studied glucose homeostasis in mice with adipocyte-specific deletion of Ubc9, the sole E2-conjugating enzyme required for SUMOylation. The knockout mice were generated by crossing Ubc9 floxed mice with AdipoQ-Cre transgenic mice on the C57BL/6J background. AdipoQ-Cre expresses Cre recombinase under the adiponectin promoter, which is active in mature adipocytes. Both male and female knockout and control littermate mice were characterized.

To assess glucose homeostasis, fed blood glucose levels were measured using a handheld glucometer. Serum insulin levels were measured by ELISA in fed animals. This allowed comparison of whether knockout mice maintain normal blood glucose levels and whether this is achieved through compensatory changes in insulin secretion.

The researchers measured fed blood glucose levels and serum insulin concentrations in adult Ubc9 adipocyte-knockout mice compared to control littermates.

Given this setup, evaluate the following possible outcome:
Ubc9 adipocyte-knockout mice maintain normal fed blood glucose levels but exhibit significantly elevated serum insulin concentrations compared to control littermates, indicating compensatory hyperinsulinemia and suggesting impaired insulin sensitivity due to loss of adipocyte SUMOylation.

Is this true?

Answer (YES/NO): YES